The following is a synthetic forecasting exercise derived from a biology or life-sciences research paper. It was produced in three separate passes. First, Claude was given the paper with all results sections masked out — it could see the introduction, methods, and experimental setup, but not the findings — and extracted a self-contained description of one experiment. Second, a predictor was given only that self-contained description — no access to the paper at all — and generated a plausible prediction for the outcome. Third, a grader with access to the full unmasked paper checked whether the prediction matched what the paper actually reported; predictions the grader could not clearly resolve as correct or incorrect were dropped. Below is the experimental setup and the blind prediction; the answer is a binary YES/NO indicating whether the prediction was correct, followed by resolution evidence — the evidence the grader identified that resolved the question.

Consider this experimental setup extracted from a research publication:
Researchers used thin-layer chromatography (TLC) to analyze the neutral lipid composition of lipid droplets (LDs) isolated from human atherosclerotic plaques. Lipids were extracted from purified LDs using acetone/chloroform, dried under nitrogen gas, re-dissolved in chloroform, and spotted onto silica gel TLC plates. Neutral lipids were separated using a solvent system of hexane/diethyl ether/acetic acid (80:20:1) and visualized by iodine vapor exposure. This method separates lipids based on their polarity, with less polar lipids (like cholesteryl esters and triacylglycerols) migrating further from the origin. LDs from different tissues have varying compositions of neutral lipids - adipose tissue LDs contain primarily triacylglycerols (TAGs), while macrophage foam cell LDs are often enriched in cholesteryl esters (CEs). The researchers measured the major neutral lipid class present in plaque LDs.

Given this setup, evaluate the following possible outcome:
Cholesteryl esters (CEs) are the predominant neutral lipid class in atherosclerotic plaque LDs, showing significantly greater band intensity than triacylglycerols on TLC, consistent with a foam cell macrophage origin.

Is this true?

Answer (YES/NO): YES